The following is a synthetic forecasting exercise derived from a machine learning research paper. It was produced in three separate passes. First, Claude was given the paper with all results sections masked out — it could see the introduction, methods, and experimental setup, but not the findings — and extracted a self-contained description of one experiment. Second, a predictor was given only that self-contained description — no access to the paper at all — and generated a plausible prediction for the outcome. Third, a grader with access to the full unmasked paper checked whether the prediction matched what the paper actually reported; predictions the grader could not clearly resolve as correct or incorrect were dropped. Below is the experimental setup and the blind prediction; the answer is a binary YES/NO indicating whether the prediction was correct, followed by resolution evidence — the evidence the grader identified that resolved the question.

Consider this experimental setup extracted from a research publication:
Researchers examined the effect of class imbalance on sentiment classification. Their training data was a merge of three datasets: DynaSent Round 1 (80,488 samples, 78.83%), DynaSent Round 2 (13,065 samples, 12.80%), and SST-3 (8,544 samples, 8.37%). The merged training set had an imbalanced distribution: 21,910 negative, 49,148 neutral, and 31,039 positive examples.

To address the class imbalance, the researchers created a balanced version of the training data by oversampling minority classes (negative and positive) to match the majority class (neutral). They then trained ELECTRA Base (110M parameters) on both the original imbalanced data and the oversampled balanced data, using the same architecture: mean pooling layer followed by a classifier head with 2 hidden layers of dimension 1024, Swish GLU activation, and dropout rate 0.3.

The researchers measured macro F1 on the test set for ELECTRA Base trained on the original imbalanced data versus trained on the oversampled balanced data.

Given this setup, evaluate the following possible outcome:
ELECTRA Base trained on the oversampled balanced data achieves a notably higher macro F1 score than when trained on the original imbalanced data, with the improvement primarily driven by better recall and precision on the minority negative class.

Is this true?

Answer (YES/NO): NO